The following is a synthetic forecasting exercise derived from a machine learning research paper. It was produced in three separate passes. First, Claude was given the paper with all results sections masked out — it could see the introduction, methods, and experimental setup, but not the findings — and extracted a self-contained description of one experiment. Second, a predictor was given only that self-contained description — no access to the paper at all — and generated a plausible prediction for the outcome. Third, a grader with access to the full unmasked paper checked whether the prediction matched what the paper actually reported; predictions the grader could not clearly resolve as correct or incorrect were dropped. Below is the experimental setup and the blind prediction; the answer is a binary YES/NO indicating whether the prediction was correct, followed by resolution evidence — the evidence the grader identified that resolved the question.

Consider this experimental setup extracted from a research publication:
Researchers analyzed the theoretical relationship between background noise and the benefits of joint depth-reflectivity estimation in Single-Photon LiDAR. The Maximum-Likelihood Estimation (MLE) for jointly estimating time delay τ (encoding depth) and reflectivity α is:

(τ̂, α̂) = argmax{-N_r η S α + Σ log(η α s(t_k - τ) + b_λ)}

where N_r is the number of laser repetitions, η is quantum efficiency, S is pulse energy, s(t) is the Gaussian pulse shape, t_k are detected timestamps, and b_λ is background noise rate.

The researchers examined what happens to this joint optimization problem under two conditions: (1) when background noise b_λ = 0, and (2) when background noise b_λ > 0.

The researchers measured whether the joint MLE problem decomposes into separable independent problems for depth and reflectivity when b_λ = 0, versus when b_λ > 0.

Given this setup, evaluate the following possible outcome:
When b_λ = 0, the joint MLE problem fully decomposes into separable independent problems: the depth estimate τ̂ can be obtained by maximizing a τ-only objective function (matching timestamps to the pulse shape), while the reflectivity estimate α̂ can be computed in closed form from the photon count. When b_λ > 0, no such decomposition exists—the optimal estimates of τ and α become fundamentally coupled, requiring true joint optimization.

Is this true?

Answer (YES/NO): YES